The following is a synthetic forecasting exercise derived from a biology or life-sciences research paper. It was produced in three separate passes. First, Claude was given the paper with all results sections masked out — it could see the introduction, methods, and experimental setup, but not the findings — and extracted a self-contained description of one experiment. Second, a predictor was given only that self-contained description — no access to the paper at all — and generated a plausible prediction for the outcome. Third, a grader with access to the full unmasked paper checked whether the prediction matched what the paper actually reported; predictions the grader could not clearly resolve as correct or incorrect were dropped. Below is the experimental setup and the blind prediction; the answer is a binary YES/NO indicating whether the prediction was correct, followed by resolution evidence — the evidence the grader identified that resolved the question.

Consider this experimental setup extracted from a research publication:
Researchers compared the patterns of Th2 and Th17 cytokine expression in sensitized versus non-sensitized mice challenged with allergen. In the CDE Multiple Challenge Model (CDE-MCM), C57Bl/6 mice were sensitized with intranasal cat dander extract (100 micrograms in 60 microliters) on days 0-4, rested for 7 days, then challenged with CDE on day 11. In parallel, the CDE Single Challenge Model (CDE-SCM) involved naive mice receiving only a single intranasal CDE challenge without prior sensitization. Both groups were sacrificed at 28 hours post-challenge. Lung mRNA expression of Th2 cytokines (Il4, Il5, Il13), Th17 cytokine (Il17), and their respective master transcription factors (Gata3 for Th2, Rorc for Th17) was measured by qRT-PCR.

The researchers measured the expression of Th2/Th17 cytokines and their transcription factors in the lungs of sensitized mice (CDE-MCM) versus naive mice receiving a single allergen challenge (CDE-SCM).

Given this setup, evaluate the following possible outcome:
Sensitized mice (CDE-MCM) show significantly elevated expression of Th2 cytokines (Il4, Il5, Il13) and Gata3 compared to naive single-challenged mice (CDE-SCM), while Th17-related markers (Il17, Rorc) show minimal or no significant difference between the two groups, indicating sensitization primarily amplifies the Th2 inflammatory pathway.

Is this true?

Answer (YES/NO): NO